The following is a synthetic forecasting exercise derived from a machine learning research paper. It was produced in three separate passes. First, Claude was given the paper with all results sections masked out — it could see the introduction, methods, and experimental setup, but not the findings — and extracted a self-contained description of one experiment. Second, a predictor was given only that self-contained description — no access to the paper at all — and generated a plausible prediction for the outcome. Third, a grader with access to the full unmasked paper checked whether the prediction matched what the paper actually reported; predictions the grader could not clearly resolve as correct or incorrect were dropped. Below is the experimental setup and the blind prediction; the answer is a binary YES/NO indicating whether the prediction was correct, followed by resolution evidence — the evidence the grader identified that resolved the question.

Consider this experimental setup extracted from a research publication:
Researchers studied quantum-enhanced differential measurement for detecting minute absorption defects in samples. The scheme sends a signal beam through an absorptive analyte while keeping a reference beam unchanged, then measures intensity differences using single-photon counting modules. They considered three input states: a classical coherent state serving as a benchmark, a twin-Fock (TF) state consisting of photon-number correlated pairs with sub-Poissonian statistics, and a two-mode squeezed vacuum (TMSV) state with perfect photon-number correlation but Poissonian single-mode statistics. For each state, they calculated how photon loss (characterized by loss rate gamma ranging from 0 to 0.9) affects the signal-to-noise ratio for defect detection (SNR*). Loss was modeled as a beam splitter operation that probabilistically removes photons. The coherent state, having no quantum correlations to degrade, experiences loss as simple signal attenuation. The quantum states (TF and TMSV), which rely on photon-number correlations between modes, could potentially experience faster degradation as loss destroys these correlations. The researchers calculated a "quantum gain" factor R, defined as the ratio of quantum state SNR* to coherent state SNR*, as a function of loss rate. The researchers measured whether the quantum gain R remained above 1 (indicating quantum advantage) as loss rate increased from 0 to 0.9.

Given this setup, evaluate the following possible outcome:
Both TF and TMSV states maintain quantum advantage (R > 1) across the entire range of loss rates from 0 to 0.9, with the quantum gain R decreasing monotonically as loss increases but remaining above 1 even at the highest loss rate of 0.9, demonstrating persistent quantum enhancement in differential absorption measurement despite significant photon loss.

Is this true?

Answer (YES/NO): YES